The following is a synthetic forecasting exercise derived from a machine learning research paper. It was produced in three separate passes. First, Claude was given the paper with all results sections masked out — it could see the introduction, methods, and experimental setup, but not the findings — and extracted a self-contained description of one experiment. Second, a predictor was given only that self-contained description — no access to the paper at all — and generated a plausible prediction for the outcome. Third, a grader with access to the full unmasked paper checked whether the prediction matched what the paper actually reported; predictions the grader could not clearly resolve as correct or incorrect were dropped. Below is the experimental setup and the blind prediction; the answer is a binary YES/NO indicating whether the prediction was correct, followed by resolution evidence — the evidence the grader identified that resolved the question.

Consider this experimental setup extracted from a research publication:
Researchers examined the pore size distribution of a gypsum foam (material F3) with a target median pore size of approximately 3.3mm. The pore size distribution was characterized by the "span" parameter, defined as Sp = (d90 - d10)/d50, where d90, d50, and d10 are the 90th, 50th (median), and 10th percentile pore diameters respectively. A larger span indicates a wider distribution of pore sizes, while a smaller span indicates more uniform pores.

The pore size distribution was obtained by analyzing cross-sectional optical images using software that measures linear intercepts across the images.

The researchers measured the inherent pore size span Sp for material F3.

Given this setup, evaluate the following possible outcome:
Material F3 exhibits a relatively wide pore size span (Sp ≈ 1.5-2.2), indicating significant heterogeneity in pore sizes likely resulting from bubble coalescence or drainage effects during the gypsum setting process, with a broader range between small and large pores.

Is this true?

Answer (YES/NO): NO